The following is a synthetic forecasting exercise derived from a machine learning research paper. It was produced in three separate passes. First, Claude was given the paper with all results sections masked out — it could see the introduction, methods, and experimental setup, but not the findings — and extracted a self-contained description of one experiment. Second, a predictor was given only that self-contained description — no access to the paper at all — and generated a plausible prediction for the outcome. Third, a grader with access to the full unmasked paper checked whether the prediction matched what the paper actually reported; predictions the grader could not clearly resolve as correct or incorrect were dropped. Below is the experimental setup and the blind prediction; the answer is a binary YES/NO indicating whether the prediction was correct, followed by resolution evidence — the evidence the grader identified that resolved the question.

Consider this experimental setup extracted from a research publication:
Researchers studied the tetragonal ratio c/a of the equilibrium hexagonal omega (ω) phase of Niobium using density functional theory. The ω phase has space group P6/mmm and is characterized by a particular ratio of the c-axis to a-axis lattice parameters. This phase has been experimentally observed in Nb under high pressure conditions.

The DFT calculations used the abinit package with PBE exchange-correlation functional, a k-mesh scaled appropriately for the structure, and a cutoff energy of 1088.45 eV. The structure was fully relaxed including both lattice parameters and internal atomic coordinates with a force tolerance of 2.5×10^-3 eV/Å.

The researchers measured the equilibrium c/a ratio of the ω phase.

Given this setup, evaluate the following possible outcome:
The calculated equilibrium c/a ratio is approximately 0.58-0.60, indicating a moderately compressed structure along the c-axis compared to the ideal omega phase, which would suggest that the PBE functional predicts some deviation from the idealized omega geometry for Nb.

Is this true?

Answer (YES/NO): NO